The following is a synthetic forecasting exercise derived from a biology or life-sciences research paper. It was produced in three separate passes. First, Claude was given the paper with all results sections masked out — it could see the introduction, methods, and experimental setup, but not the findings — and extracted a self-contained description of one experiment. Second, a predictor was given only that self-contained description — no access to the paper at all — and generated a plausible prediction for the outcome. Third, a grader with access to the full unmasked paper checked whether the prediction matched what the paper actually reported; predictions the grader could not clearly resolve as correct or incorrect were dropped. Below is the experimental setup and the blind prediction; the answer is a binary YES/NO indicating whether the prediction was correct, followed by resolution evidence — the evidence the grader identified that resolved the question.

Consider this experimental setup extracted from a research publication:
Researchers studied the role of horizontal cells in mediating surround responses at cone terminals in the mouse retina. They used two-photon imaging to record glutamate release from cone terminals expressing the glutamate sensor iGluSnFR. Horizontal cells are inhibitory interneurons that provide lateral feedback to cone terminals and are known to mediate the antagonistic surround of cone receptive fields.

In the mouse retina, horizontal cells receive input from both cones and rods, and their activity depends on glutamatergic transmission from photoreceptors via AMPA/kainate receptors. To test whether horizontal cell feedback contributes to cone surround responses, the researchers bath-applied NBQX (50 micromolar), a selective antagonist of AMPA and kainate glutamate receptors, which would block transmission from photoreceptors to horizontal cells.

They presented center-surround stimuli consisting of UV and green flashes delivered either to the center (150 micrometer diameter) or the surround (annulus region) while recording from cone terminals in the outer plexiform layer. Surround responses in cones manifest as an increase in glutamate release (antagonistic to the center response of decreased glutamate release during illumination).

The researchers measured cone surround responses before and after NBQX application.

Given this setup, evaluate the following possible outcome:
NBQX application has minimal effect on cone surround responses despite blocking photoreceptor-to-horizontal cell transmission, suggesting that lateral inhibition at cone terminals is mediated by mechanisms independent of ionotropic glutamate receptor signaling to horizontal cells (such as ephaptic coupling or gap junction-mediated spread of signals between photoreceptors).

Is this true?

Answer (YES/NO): NO